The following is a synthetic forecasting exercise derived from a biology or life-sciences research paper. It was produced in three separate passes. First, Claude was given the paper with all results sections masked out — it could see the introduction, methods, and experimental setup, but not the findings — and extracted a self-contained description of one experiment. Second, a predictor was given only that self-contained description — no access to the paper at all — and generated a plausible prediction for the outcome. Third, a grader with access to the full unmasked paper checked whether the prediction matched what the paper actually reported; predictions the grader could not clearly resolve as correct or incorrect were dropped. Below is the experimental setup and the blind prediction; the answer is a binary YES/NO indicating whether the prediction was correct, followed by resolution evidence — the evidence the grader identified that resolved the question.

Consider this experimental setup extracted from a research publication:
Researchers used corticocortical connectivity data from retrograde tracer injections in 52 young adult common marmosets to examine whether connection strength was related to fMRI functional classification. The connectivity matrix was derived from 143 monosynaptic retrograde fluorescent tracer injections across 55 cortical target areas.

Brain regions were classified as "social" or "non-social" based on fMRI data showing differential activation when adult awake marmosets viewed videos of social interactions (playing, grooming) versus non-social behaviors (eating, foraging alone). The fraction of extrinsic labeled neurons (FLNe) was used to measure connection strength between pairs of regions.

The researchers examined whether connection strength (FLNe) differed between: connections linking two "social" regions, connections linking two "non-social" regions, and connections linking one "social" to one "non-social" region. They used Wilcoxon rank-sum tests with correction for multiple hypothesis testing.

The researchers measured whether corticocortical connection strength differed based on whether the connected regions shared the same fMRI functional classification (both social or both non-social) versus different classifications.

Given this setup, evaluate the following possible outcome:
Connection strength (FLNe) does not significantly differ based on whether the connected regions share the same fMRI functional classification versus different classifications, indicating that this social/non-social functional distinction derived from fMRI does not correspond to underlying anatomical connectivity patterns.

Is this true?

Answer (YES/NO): NO